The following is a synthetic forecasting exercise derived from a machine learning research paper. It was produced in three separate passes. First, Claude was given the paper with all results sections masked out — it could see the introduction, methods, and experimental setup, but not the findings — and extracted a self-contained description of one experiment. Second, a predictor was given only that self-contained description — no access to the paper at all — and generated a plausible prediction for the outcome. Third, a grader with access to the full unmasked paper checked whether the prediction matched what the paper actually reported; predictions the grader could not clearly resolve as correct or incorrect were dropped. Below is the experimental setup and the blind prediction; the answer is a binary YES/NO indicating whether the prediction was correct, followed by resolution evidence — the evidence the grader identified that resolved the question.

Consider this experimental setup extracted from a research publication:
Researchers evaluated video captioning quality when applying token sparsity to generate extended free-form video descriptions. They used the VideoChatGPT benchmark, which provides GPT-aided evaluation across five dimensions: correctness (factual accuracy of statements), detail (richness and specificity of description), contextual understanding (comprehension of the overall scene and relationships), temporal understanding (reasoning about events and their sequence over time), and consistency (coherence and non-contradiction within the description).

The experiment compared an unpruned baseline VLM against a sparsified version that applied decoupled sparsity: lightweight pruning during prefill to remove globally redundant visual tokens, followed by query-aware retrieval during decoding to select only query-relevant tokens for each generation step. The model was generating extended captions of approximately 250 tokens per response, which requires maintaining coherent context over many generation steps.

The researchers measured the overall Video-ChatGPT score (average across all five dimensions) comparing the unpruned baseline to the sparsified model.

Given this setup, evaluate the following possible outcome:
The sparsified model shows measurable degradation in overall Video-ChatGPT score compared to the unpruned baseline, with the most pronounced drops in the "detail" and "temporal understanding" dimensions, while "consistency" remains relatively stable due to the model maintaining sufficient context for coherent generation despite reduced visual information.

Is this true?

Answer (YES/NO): NO